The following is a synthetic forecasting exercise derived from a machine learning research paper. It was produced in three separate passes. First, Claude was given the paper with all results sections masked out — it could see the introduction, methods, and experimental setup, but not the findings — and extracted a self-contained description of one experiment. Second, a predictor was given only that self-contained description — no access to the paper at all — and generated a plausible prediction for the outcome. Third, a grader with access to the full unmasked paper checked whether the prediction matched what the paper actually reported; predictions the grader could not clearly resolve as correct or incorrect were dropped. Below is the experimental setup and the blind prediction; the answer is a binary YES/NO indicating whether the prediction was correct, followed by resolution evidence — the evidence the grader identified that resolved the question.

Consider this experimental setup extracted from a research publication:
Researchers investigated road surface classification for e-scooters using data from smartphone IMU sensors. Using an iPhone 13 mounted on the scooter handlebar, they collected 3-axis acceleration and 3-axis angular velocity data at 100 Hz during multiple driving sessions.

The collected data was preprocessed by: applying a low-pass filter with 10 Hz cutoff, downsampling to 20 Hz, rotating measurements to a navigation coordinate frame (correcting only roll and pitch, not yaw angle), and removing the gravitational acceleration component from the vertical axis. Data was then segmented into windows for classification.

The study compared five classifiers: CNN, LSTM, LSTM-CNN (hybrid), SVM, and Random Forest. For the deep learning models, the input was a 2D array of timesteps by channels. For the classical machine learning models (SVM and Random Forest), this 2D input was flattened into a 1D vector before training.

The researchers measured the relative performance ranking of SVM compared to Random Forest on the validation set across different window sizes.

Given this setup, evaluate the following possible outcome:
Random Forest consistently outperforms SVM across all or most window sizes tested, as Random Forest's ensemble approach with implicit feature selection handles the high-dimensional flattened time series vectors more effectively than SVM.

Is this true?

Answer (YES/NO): YES